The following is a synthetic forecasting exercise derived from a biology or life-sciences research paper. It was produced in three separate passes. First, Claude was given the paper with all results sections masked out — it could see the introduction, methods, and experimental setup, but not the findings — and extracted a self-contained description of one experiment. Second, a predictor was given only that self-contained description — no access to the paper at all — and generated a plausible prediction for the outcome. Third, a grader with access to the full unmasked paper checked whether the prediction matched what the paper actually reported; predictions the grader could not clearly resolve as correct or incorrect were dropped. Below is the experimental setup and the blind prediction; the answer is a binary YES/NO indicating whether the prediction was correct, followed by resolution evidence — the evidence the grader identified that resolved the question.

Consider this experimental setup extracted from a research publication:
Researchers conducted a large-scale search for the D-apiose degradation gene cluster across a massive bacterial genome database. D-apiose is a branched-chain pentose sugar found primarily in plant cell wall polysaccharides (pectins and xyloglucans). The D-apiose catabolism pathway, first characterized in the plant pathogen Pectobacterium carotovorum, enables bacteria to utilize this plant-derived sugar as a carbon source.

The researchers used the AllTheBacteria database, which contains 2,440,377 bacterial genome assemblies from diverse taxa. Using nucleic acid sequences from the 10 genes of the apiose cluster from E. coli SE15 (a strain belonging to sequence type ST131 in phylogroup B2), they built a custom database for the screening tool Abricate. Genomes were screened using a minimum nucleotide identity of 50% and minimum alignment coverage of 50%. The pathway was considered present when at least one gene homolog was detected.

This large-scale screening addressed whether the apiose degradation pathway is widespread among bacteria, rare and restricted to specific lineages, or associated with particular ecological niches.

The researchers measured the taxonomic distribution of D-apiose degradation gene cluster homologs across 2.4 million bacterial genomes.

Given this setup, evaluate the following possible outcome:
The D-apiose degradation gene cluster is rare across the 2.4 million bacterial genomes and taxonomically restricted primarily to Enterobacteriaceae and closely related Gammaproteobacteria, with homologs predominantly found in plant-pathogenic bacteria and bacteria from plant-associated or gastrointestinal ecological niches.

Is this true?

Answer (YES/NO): NO